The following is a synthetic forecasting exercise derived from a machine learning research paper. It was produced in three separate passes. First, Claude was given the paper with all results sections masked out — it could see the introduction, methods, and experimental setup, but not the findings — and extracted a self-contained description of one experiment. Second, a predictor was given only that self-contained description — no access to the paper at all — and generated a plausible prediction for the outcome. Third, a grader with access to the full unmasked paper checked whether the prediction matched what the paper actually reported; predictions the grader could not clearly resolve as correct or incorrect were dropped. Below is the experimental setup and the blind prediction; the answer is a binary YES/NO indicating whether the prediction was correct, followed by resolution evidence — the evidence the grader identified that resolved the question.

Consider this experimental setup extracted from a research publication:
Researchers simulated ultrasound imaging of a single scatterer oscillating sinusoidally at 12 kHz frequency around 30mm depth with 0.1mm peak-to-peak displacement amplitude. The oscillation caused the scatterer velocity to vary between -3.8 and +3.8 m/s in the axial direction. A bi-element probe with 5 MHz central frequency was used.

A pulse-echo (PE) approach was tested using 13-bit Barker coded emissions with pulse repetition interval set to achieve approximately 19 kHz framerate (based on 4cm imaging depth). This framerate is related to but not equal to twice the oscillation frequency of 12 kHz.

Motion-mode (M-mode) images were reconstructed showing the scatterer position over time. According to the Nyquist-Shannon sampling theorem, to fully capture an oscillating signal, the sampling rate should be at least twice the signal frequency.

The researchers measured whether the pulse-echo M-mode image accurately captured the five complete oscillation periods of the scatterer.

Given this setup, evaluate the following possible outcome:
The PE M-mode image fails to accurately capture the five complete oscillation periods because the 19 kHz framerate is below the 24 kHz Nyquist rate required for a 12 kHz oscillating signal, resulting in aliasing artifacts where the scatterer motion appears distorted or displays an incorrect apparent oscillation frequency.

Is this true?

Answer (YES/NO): YES